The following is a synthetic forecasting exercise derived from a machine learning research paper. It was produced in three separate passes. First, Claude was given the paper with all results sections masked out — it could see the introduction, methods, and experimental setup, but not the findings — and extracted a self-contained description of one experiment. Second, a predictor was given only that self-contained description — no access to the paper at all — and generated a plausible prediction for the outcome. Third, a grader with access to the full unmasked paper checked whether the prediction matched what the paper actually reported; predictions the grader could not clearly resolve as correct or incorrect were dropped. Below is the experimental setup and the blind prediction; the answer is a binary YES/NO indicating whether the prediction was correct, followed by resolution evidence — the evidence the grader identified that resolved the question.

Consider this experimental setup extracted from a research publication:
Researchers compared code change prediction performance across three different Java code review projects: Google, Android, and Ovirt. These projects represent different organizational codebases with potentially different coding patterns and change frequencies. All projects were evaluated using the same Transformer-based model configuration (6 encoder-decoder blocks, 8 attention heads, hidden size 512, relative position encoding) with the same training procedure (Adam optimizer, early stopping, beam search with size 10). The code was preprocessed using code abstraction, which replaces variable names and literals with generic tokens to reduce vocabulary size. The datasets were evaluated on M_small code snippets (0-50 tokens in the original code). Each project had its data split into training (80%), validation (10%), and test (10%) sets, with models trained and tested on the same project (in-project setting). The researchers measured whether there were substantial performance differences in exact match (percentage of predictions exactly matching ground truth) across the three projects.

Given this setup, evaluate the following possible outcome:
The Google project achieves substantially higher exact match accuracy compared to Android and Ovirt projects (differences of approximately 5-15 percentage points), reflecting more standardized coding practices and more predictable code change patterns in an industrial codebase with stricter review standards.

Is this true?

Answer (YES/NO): NO